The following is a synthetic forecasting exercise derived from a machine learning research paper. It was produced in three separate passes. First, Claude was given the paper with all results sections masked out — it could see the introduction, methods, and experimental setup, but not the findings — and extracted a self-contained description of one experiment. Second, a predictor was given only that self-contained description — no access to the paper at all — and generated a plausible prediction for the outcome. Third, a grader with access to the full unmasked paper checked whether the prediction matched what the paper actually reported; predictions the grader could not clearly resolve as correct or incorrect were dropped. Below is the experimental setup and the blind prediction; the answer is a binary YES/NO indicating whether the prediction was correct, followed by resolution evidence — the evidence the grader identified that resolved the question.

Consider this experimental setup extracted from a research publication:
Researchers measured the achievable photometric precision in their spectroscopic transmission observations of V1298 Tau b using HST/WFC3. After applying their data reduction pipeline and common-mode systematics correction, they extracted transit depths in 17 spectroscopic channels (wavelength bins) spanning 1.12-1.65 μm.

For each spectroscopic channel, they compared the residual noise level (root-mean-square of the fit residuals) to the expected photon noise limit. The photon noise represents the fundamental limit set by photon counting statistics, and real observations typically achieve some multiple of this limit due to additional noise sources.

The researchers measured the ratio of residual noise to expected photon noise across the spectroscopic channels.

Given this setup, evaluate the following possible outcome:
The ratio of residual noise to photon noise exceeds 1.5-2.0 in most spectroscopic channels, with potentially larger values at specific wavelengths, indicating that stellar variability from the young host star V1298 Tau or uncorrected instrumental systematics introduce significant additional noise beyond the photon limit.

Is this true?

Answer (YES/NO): NO